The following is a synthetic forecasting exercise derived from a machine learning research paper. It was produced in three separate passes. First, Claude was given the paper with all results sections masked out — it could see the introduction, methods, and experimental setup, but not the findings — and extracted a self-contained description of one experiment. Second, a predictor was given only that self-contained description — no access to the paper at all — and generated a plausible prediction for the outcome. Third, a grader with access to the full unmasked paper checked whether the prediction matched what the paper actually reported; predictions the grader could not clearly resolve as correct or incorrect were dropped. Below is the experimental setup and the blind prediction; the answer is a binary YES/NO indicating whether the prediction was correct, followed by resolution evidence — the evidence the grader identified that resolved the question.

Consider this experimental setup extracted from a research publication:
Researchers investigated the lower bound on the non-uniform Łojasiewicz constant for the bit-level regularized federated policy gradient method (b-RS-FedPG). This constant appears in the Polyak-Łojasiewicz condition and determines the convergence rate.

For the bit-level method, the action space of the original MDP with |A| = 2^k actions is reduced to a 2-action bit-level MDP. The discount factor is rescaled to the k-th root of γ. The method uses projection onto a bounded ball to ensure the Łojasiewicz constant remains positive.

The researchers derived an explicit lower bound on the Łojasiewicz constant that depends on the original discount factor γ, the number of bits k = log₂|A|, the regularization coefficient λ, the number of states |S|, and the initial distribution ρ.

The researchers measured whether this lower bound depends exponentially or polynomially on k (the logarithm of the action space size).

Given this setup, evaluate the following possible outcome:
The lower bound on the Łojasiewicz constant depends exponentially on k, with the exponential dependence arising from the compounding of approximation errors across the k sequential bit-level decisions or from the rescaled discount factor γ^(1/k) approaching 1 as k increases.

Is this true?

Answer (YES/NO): YES